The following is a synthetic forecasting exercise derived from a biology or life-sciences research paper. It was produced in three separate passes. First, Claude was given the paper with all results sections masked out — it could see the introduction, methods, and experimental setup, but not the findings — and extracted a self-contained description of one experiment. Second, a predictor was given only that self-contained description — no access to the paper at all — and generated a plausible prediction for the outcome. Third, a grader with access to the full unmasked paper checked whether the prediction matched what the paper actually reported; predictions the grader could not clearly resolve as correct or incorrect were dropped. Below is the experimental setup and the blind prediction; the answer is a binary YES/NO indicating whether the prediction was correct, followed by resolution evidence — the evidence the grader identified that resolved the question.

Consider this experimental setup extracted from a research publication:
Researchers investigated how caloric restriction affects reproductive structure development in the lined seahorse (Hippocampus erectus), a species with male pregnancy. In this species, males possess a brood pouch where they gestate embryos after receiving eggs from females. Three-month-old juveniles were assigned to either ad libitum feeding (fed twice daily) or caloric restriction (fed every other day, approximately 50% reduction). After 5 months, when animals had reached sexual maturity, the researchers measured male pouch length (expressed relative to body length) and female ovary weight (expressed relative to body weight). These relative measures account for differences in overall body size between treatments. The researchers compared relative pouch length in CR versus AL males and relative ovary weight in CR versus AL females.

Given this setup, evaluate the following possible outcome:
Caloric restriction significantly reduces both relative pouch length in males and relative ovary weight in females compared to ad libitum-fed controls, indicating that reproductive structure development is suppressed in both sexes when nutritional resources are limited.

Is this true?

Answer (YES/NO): NO